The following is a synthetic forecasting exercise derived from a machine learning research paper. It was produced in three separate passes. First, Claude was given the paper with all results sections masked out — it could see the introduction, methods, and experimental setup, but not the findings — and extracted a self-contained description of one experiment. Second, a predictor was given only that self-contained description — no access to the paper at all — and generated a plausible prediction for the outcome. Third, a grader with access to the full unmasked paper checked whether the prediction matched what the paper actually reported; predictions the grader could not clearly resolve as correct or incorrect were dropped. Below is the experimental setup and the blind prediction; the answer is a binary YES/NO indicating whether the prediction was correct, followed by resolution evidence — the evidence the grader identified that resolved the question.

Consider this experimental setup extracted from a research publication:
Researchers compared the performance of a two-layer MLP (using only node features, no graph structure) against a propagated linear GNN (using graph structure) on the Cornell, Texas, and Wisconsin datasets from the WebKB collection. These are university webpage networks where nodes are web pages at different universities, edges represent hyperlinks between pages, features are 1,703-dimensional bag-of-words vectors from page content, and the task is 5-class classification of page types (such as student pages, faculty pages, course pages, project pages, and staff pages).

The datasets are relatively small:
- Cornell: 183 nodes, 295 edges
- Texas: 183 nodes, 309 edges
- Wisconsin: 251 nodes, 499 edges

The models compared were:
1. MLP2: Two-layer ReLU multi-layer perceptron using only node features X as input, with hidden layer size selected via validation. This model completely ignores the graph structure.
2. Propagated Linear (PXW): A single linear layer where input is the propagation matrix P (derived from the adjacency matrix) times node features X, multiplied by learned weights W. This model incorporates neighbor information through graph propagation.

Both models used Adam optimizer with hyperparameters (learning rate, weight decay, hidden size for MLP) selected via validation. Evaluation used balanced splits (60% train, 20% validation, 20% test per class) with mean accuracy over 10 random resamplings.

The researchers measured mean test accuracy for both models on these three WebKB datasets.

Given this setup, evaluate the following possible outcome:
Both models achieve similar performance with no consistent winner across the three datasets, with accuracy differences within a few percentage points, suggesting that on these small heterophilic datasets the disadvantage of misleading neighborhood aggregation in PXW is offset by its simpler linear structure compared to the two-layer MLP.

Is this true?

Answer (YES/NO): NO